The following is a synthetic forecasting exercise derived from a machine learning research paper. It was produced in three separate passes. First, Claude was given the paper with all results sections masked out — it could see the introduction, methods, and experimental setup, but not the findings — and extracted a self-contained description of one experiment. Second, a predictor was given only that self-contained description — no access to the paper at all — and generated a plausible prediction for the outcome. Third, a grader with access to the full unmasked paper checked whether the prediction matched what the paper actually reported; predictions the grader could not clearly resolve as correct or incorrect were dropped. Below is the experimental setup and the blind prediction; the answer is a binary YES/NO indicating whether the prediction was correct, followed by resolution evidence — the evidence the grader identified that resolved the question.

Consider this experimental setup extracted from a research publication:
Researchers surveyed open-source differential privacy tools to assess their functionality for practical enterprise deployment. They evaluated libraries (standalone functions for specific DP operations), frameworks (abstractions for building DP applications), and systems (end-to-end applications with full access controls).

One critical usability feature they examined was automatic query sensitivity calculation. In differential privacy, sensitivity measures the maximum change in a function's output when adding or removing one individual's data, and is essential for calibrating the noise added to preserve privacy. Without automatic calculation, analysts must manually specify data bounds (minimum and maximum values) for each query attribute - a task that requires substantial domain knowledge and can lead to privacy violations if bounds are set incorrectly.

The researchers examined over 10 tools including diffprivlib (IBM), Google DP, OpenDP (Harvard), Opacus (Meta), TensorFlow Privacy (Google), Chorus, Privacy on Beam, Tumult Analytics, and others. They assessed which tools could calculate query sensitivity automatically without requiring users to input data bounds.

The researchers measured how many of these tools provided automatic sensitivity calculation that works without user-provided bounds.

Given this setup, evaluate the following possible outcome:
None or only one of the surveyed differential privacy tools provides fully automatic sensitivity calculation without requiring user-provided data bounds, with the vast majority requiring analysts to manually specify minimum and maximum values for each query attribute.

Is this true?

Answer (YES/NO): YES